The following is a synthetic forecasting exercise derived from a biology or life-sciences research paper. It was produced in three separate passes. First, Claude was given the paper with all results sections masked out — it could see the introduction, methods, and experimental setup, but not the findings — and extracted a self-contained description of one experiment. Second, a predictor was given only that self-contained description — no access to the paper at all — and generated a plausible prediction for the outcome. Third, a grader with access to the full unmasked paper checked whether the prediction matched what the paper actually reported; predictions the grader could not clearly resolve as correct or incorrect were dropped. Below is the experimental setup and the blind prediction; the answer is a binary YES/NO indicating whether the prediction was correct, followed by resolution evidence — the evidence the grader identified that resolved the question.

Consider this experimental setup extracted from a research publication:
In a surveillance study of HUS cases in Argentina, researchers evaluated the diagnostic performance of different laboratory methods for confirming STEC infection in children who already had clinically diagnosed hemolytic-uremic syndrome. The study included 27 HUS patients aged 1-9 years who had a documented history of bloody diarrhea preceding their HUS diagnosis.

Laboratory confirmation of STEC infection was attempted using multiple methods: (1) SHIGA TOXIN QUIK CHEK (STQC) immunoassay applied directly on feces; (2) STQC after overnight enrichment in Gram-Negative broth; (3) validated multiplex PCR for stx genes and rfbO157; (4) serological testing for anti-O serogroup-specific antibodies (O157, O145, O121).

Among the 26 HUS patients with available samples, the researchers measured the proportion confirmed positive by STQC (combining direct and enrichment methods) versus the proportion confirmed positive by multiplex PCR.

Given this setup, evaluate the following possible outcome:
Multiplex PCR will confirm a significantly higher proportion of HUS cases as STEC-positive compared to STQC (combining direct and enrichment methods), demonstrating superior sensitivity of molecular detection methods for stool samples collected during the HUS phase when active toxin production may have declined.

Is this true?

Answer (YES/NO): YES